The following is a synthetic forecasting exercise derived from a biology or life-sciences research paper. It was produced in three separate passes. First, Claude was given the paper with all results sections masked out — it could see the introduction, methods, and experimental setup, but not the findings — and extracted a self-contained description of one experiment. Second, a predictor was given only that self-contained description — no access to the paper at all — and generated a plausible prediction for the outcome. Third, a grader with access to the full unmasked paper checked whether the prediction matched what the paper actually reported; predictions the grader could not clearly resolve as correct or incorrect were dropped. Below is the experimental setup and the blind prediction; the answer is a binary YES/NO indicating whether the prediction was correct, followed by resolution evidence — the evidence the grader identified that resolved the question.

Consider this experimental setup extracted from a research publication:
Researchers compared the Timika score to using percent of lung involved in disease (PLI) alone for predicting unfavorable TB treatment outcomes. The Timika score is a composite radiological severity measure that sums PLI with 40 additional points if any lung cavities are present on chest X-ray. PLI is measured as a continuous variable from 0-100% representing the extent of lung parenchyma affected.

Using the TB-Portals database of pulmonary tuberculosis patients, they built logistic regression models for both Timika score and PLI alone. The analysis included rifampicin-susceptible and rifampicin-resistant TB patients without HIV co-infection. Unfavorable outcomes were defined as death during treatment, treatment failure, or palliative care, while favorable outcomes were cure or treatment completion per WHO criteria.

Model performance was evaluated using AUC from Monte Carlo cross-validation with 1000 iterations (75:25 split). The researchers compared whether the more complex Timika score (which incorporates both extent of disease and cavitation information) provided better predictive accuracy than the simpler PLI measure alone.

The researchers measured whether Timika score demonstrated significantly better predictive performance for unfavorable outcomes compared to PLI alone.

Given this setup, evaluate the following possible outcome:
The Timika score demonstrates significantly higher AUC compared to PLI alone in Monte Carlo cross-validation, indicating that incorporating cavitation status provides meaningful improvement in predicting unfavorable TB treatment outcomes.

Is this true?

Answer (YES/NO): NO